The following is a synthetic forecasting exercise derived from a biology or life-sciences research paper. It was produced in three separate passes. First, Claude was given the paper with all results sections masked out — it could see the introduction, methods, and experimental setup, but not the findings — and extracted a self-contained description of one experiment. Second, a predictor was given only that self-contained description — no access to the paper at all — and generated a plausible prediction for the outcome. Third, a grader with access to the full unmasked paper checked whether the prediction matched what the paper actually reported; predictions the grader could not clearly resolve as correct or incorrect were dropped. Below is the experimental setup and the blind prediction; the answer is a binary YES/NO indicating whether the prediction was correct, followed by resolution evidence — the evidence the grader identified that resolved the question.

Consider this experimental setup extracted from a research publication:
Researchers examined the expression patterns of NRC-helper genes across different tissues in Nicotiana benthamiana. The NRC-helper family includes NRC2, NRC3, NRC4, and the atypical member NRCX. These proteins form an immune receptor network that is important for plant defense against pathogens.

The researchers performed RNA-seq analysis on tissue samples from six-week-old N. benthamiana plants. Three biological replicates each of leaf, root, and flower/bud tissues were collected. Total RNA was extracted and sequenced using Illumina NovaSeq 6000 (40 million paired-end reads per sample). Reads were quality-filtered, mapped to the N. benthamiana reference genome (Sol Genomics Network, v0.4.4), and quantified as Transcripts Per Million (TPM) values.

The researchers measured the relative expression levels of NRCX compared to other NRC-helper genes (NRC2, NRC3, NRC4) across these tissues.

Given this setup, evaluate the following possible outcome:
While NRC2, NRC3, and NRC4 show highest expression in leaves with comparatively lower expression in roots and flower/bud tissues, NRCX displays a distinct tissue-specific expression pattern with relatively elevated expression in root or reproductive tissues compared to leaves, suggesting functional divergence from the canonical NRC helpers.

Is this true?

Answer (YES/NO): NO